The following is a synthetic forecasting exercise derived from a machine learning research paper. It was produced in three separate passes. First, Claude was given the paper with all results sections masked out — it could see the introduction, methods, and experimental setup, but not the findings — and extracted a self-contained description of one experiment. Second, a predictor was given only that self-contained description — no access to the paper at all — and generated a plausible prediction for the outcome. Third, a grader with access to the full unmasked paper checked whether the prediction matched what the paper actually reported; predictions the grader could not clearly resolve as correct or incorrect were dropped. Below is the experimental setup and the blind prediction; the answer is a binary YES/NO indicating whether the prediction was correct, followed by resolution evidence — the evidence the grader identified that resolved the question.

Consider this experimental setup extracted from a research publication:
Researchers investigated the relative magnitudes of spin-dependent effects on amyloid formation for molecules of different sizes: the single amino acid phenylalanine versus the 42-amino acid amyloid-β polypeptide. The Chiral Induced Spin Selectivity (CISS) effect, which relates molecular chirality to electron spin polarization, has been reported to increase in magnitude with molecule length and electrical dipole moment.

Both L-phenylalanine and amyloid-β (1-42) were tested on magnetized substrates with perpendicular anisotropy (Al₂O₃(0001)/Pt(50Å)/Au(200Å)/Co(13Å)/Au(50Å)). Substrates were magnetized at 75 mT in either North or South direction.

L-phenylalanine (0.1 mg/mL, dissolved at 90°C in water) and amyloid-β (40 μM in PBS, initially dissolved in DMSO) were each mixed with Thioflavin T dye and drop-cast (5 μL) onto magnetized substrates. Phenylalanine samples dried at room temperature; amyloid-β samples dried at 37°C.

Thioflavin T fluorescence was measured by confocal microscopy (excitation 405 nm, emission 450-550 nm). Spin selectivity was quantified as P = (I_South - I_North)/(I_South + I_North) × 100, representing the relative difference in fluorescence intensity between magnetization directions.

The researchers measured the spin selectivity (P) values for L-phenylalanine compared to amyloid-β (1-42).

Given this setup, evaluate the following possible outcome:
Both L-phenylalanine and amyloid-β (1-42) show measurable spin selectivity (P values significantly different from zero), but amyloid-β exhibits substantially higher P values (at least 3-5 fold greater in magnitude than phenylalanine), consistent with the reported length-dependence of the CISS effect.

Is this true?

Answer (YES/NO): NO